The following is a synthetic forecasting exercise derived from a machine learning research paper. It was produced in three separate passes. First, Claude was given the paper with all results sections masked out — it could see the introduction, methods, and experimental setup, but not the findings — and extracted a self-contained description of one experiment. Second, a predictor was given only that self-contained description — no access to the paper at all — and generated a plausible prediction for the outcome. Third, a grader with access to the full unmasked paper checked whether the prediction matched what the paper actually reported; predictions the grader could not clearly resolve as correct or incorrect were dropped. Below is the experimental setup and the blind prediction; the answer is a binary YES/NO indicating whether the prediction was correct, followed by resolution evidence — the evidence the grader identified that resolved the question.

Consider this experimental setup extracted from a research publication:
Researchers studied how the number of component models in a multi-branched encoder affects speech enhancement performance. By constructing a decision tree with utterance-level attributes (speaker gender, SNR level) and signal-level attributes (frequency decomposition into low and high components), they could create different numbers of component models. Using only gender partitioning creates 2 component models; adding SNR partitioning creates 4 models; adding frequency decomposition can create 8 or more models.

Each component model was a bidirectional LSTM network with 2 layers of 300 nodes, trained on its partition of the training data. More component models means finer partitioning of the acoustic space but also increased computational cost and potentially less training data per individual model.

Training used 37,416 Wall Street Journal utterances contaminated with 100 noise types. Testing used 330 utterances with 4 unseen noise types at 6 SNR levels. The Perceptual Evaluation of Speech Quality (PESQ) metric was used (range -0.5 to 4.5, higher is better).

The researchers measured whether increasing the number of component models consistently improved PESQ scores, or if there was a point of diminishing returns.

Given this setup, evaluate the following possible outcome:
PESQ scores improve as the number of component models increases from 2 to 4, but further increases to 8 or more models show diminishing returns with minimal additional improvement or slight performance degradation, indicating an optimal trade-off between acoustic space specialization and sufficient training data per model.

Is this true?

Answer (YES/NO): NO